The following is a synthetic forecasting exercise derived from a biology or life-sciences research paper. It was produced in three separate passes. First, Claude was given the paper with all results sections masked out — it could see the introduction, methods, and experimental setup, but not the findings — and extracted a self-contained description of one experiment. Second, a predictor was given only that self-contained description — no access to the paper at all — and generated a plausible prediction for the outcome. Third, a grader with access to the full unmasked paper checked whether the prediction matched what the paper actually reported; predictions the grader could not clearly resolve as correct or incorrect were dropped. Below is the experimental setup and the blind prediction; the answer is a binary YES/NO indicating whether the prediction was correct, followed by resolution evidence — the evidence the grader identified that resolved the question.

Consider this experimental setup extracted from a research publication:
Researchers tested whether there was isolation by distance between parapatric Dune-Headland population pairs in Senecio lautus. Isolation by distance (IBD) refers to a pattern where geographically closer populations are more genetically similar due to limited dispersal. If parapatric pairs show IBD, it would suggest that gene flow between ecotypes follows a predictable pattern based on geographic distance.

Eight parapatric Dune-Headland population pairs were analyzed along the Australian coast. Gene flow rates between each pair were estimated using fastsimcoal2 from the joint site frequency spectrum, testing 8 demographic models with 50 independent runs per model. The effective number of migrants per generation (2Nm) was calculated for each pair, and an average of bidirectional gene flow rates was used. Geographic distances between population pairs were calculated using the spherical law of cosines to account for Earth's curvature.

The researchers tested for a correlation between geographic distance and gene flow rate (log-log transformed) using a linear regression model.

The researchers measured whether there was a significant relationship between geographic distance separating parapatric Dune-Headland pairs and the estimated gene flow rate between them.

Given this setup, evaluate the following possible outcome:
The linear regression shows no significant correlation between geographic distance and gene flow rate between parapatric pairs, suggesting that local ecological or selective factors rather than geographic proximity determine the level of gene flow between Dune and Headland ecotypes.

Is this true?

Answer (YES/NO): YES